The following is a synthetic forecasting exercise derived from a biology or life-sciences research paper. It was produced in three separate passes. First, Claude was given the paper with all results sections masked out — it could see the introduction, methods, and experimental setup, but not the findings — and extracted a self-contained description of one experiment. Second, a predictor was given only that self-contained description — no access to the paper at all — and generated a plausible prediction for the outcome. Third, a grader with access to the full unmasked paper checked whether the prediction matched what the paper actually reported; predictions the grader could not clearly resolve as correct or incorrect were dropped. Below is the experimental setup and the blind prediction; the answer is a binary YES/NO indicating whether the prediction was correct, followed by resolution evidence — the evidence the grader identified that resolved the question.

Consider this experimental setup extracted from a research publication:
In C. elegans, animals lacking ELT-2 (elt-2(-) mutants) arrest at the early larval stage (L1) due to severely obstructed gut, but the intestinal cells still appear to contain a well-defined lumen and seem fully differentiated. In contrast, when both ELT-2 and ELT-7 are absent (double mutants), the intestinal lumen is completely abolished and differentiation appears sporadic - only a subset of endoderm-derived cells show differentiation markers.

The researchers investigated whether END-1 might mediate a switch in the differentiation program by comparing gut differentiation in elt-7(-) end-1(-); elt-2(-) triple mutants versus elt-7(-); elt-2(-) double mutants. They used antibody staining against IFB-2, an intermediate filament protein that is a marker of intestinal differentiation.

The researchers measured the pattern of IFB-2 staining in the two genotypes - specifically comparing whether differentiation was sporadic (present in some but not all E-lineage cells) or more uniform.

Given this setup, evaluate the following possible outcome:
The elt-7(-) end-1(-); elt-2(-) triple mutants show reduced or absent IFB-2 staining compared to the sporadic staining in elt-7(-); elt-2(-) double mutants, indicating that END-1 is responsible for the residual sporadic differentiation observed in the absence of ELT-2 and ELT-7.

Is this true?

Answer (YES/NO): YES